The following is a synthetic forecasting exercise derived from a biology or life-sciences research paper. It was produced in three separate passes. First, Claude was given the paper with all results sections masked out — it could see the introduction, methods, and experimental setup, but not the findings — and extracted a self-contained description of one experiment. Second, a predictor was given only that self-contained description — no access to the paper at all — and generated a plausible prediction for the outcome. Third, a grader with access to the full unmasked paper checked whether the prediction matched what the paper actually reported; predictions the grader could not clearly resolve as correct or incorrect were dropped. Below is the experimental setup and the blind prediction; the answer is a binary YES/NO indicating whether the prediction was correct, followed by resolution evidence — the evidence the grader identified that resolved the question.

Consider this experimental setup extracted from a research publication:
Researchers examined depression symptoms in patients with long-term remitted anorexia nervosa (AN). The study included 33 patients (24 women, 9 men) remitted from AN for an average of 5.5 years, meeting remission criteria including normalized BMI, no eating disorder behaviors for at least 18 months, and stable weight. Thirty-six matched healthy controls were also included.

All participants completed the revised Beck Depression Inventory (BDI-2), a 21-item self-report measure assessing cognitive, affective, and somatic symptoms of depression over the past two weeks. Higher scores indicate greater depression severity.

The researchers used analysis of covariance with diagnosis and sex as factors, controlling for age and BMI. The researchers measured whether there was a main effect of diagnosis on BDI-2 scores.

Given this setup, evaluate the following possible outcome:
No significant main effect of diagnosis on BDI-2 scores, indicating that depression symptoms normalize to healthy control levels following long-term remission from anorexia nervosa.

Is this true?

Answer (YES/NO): NO